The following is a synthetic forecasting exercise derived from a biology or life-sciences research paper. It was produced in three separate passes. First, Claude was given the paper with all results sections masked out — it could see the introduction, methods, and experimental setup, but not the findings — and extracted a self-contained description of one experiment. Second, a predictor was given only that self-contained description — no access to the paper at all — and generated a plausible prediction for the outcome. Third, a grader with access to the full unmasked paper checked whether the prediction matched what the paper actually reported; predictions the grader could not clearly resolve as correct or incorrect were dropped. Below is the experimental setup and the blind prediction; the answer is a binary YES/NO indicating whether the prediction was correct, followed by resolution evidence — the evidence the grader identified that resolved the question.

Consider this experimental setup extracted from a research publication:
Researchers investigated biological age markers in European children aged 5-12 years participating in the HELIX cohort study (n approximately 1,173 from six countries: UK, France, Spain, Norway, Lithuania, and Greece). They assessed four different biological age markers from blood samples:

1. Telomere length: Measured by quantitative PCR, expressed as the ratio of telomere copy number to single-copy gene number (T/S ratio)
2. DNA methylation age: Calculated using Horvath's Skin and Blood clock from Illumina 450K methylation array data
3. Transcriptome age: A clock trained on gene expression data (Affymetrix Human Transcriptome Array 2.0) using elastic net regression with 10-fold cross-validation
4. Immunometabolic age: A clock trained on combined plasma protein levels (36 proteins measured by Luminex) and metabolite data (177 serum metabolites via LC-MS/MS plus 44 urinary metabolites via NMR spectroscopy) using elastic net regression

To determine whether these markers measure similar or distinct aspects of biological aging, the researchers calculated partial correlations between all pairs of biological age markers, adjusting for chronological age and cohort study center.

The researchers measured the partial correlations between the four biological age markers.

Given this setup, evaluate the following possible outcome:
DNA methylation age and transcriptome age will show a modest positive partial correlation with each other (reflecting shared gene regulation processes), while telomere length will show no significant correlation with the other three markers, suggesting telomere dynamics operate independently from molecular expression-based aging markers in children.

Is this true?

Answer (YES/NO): NO